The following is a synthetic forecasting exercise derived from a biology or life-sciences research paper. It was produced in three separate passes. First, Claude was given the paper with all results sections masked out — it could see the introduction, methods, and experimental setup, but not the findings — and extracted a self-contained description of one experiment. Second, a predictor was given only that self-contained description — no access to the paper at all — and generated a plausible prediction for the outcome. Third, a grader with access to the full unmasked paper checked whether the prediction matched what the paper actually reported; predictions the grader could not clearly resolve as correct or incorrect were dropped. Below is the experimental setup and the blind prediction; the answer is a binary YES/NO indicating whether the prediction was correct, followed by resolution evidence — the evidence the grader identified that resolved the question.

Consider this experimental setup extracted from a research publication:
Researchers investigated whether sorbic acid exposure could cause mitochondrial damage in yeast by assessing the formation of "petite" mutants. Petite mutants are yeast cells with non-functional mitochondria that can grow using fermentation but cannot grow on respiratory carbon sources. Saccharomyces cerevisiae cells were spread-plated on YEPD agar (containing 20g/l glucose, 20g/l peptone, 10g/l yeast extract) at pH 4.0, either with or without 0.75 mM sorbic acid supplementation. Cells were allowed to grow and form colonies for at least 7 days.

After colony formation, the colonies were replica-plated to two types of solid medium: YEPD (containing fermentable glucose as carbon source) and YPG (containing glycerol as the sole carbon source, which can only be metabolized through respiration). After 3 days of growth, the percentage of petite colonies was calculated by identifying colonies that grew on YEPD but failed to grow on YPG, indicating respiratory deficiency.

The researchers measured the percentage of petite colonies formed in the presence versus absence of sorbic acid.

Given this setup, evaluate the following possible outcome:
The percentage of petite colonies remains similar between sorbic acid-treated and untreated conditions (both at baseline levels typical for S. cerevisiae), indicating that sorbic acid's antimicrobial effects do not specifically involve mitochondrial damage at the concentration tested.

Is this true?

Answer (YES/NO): NO